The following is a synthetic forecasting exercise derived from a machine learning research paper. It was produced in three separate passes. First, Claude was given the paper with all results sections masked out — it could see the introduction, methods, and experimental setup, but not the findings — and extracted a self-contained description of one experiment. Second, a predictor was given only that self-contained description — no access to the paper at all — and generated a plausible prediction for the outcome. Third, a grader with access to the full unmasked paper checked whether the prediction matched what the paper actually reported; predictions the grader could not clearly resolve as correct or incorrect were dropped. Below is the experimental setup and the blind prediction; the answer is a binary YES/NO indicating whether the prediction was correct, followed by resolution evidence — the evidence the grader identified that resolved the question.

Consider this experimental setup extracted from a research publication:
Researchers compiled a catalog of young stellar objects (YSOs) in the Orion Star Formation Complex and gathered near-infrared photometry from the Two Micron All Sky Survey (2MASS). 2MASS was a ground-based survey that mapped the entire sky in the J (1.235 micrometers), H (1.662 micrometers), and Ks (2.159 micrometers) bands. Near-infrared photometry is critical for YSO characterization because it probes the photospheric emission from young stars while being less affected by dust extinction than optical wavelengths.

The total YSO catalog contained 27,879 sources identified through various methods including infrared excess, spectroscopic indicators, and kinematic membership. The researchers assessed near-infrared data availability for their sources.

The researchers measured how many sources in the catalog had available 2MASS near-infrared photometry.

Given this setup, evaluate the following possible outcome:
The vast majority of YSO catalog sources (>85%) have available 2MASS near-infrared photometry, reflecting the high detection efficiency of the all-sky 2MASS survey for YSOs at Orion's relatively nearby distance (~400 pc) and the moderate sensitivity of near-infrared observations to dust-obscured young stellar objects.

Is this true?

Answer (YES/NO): NO